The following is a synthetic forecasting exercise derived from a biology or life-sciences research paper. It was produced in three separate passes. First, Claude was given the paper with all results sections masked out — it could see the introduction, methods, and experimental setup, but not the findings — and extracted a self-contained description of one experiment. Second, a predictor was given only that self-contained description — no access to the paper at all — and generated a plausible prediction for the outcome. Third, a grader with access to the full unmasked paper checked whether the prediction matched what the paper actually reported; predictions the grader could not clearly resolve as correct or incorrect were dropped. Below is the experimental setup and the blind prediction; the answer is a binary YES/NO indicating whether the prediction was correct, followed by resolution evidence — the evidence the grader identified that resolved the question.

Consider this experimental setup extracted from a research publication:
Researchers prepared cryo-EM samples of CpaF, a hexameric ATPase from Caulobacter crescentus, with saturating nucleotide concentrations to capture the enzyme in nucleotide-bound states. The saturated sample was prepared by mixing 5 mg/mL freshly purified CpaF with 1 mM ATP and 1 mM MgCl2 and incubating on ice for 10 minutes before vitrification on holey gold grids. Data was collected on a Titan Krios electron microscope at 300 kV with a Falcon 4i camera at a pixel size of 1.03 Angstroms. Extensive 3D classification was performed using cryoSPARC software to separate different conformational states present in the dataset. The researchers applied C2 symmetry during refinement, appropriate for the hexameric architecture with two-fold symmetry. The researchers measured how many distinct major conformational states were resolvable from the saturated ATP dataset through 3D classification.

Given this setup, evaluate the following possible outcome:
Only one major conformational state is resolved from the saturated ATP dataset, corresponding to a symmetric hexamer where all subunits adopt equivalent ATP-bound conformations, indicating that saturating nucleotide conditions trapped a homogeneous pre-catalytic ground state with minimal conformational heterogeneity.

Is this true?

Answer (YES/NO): NO